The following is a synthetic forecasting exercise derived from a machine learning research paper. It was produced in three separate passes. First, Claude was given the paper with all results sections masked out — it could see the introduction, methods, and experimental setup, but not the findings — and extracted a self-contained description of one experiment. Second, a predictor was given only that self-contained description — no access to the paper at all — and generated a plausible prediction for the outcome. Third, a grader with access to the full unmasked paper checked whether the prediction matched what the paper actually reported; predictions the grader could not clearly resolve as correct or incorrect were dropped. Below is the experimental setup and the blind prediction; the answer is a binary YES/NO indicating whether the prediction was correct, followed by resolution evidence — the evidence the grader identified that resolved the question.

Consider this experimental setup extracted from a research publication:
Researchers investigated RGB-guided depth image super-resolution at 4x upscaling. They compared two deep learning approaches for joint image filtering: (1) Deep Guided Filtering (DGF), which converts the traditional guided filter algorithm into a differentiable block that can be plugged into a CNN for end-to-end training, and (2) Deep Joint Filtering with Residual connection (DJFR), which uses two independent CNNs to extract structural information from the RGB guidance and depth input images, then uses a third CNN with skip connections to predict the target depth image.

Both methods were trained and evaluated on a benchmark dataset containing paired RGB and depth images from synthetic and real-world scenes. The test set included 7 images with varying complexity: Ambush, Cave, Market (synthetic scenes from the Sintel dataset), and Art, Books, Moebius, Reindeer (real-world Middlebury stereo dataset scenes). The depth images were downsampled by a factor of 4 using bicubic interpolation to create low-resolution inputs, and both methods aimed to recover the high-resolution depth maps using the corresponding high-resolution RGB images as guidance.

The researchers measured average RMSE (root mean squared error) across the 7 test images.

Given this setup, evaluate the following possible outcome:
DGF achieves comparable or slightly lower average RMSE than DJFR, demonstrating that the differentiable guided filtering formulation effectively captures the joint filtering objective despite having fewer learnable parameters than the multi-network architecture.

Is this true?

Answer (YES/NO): NO